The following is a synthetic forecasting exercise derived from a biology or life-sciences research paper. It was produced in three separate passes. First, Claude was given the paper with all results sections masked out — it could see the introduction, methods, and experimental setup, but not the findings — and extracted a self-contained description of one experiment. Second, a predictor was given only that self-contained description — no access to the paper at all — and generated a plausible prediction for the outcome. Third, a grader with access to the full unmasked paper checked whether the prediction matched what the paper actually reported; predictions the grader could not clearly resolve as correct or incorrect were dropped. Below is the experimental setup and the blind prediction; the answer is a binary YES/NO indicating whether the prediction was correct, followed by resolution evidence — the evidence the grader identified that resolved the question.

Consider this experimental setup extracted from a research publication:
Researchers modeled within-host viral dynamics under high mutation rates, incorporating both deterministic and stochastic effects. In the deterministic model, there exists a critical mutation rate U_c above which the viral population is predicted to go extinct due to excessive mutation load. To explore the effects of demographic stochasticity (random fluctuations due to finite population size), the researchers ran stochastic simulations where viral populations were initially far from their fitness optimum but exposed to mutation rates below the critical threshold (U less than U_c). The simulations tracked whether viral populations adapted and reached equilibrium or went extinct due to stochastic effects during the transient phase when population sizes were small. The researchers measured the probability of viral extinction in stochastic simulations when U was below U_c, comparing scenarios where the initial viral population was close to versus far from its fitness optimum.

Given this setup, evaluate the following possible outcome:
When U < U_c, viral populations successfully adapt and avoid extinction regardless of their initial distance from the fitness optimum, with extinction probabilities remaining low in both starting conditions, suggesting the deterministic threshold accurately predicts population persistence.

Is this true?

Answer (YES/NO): NO